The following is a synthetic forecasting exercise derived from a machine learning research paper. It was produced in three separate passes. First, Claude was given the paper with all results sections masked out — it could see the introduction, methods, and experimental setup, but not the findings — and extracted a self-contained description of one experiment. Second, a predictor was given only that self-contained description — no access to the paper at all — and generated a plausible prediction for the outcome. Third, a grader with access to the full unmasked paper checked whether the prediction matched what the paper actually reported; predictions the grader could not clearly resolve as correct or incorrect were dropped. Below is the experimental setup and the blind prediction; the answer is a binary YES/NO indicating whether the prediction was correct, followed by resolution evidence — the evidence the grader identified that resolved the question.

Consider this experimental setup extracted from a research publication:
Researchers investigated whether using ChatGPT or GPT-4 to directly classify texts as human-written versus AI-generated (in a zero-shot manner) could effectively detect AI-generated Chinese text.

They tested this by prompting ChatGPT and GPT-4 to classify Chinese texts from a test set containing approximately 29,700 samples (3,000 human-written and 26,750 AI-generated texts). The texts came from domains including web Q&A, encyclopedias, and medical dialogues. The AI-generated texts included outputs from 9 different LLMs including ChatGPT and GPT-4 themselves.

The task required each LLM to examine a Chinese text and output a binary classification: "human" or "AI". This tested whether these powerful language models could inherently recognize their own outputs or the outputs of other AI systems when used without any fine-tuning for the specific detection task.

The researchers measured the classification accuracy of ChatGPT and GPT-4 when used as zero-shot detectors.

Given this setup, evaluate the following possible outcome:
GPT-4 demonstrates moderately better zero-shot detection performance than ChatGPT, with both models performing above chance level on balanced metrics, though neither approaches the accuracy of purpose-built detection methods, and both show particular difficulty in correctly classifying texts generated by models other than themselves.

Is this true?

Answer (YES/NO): NO